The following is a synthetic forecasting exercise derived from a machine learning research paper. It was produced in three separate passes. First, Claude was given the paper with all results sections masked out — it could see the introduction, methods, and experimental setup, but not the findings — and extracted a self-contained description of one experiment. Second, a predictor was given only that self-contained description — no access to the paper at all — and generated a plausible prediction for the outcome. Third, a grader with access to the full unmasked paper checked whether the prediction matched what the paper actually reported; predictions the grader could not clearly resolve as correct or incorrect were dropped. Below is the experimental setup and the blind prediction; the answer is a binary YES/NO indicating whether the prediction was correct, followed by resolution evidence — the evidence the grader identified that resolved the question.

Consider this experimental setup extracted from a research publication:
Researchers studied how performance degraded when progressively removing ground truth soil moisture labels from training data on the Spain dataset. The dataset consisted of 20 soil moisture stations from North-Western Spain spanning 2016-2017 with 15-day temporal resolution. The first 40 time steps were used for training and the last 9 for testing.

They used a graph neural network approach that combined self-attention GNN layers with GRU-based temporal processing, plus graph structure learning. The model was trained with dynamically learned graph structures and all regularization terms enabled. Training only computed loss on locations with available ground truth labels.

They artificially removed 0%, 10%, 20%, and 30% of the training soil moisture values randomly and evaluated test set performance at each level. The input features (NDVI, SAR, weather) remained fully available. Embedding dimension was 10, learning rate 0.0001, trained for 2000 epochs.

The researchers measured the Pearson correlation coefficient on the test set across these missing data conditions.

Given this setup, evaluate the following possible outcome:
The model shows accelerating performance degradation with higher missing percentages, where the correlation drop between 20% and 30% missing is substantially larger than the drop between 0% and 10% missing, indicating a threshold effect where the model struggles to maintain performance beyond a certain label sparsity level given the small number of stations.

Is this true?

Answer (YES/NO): YES